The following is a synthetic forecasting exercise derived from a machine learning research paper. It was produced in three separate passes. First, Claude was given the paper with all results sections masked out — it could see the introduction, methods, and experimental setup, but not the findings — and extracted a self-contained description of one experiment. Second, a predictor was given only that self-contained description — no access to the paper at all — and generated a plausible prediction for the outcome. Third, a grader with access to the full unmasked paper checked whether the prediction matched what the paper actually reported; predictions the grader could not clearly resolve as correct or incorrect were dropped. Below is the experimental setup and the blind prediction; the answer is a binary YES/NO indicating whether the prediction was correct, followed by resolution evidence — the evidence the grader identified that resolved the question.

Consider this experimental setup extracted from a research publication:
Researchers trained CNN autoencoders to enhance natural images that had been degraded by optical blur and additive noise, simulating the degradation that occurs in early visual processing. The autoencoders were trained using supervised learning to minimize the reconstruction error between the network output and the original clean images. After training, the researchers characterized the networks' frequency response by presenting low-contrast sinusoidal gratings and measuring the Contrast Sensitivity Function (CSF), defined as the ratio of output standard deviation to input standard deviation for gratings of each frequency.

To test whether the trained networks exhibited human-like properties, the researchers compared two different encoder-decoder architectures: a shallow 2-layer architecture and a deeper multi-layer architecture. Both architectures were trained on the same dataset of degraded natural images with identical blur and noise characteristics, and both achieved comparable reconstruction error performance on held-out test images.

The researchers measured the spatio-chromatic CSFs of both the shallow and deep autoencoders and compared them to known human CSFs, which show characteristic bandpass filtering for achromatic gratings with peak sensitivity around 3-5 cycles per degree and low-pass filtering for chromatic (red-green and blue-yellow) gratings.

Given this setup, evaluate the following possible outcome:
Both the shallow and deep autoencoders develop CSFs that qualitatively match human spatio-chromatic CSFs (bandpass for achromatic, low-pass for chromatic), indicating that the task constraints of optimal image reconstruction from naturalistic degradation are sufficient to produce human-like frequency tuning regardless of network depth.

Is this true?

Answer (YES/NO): NO